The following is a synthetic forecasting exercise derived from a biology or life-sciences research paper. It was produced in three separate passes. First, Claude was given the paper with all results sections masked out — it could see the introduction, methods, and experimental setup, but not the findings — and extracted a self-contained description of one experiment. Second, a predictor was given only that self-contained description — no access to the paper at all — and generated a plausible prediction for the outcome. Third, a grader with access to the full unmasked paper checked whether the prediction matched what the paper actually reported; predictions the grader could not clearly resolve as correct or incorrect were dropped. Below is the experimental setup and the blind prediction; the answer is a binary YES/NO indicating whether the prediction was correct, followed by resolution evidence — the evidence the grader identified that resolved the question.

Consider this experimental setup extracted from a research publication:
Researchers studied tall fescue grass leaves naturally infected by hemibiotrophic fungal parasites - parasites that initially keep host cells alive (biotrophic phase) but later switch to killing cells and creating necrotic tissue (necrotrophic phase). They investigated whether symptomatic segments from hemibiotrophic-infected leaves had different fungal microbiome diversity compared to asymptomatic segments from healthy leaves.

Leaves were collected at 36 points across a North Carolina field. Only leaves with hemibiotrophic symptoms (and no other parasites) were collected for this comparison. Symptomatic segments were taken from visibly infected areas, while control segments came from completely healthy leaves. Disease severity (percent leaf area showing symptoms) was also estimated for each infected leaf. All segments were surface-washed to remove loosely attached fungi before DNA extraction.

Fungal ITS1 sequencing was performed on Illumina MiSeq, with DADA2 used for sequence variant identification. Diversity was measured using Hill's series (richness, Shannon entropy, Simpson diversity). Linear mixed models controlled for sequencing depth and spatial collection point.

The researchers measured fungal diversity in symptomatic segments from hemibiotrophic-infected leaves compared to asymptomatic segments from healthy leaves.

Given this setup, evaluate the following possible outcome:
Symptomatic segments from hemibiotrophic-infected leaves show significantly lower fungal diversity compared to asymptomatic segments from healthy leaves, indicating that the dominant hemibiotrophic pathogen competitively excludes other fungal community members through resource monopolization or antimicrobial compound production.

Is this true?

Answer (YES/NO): NO